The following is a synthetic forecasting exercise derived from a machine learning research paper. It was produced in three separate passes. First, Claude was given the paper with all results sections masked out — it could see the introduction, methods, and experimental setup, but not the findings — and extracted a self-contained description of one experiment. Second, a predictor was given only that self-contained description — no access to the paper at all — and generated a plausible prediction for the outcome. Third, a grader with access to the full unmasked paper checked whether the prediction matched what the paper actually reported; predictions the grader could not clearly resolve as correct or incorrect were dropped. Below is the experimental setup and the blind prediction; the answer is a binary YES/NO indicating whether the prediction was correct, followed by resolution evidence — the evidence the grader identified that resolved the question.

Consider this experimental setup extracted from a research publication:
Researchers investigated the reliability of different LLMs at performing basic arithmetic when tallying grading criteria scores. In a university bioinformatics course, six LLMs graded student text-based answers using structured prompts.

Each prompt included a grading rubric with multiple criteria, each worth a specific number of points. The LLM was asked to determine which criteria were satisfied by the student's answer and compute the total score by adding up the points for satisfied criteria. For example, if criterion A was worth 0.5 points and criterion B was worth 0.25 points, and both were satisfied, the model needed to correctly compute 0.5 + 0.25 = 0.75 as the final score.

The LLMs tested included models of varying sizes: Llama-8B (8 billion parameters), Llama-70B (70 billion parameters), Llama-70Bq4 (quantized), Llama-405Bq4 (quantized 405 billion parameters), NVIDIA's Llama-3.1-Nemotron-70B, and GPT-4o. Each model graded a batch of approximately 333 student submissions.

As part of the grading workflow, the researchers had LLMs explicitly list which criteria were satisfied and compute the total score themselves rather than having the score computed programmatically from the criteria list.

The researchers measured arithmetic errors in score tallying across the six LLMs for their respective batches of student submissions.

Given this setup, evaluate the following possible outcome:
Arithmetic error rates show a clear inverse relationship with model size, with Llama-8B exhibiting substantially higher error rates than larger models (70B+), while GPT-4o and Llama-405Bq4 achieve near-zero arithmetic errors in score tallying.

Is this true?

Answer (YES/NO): YES